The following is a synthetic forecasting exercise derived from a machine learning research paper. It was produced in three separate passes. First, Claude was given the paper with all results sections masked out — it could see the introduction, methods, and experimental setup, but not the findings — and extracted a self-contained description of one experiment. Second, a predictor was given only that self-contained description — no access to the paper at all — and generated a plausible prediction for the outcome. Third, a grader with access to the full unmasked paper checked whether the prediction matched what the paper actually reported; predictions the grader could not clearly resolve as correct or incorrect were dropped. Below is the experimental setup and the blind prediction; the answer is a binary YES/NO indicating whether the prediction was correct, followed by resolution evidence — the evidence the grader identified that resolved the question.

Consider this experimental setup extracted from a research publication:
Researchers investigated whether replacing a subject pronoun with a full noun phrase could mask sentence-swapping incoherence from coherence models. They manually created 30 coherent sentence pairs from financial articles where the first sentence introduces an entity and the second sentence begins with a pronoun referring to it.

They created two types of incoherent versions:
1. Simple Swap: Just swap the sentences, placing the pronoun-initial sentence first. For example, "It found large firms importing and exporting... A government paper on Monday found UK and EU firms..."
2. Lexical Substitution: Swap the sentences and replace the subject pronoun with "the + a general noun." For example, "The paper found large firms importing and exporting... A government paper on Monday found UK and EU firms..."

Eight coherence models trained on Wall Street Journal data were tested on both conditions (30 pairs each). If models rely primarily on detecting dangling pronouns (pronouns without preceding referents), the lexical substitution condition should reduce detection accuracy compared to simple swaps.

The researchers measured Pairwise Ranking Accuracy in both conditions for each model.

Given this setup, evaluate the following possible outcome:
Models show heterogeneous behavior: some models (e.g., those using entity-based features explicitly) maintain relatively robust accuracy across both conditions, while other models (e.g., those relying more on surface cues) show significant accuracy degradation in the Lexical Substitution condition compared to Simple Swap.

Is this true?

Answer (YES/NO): NO